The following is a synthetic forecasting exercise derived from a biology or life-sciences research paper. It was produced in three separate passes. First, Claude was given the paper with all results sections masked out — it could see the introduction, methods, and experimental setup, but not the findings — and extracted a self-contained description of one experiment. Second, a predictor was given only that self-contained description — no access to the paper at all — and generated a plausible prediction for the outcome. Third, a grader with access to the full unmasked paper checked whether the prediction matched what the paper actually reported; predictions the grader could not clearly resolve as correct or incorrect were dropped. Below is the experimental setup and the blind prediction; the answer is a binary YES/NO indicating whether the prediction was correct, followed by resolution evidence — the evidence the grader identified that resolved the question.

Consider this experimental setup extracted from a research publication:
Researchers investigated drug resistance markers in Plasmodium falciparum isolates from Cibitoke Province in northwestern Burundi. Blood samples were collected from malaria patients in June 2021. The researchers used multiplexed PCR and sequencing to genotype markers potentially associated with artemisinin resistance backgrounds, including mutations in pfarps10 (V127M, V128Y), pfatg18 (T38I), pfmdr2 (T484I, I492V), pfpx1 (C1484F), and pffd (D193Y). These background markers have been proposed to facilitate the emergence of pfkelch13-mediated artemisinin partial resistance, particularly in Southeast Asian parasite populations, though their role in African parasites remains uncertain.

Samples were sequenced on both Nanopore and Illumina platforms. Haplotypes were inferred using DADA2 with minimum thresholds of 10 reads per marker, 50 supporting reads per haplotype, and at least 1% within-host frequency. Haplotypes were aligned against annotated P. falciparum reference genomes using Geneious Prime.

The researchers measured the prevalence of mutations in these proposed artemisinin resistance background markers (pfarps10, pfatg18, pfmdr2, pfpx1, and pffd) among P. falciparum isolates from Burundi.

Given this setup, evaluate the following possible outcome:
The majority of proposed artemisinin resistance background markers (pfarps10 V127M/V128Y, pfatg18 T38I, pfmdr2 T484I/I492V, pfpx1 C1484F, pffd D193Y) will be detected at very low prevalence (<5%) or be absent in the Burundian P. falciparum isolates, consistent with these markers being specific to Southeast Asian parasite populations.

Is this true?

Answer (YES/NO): NO